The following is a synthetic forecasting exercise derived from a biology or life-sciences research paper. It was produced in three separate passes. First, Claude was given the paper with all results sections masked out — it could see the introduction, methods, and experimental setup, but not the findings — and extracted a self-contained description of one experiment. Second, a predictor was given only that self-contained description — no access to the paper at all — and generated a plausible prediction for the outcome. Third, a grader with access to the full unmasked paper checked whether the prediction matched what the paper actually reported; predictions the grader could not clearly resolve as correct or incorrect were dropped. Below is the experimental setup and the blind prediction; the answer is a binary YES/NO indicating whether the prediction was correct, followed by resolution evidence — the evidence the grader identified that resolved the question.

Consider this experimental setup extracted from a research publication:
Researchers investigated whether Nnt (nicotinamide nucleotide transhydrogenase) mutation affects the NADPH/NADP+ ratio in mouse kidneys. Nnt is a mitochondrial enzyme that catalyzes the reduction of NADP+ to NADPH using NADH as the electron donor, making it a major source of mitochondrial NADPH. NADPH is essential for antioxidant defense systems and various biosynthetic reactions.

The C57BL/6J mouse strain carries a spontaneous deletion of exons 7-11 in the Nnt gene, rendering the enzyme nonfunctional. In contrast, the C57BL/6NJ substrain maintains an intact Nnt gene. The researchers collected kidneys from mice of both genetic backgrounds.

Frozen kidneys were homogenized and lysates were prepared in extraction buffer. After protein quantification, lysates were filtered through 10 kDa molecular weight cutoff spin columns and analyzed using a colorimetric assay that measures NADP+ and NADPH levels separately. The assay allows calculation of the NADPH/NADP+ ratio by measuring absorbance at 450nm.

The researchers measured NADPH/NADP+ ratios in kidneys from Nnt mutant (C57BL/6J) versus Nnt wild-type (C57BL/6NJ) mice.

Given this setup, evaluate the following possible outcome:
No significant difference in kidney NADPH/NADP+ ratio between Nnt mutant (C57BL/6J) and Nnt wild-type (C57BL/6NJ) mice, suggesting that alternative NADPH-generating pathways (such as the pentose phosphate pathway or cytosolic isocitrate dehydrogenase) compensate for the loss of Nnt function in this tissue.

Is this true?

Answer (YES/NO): NO